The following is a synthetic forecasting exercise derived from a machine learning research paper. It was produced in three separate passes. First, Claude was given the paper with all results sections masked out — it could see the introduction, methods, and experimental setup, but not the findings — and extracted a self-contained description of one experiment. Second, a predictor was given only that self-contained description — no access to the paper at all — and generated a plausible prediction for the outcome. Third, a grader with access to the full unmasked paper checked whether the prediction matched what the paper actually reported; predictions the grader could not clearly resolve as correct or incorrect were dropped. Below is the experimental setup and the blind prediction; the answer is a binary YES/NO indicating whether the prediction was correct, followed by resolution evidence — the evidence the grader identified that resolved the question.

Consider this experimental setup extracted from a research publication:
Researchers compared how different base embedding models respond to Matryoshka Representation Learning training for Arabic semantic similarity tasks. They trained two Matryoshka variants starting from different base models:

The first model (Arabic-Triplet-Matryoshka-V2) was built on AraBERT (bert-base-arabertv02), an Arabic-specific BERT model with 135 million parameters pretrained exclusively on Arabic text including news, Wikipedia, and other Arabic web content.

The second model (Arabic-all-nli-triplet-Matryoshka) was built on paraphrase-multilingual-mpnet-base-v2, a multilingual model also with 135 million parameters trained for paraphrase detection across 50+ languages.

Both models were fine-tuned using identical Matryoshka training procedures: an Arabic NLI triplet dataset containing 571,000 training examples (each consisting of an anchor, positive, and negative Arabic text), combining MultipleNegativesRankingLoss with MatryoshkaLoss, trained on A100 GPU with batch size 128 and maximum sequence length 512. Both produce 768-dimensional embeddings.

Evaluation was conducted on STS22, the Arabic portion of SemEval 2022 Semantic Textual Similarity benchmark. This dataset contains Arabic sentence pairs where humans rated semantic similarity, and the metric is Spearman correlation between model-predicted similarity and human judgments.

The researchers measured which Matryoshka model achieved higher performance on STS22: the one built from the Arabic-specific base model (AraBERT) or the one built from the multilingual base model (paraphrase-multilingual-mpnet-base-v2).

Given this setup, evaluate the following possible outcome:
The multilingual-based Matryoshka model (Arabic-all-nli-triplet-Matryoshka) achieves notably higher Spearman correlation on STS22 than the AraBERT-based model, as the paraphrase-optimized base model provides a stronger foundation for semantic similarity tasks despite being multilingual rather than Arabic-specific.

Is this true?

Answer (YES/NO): NO